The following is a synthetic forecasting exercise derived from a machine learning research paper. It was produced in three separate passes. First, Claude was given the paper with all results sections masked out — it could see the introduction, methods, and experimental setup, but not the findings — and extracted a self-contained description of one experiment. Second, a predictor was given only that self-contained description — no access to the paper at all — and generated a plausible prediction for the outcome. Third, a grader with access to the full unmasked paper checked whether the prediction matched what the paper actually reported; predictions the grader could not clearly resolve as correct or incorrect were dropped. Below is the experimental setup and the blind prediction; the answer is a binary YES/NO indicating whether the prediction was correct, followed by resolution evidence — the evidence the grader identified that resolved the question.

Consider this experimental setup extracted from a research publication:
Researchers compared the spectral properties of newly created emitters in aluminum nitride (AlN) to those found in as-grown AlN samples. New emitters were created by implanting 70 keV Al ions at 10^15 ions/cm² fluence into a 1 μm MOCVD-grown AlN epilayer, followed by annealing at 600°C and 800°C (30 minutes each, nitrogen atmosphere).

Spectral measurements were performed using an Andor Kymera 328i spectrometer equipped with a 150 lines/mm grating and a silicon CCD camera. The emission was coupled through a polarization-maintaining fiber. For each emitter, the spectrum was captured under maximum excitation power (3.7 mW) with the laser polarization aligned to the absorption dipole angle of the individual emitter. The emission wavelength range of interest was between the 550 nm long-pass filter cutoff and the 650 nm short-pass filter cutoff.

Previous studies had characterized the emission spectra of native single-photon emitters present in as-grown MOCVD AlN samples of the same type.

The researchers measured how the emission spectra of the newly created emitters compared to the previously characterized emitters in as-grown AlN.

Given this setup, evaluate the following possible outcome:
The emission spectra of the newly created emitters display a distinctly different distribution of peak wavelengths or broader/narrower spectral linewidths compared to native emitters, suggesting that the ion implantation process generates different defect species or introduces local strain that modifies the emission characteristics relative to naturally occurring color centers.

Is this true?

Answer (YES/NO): NO